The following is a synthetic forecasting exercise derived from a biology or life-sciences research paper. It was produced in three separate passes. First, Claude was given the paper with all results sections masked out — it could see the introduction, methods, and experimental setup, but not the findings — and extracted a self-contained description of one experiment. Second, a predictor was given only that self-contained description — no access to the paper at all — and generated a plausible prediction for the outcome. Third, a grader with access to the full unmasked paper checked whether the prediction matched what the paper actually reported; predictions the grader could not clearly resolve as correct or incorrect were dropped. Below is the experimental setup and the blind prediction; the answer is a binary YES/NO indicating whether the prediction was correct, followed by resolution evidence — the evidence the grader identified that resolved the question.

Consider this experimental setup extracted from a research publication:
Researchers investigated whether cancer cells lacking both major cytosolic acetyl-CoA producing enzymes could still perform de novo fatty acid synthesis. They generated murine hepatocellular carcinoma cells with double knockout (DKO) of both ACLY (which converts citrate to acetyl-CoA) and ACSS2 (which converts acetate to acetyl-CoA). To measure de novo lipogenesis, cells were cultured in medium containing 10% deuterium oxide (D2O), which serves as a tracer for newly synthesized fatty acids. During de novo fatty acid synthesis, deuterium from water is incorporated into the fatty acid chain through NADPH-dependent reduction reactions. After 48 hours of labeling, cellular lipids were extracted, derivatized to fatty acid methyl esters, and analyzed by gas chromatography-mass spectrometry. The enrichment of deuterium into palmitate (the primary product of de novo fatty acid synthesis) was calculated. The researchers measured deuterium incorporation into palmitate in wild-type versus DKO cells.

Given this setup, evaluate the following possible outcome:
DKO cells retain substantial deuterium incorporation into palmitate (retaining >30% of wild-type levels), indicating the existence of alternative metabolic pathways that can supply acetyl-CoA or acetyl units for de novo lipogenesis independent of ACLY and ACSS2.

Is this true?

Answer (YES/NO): NO